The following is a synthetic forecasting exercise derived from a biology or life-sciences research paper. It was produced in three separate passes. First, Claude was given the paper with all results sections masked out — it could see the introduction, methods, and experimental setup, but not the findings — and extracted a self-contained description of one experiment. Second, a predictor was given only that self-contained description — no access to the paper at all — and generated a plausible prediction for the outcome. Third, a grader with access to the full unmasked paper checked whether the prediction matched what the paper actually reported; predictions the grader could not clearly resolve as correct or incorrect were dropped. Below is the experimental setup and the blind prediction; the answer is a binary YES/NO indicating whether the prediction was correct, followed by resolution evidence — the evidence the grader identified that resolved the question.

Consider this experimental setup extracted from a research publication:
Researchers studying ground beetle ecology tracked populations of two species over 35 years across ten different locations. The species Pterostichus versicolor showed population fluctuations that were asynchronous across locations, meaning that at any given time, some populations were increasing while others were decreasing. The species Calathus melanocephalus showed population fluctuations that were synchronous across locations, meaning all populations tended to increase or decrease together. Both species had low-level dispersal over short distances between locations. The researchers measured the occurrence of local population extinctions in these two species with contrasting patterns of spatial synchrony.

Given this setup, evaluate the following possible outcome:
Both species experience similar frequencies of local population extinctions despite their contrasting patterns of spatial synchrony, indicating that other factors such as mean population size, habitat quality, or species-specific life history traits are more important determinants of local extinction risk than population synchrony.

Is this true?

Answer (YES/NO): NO